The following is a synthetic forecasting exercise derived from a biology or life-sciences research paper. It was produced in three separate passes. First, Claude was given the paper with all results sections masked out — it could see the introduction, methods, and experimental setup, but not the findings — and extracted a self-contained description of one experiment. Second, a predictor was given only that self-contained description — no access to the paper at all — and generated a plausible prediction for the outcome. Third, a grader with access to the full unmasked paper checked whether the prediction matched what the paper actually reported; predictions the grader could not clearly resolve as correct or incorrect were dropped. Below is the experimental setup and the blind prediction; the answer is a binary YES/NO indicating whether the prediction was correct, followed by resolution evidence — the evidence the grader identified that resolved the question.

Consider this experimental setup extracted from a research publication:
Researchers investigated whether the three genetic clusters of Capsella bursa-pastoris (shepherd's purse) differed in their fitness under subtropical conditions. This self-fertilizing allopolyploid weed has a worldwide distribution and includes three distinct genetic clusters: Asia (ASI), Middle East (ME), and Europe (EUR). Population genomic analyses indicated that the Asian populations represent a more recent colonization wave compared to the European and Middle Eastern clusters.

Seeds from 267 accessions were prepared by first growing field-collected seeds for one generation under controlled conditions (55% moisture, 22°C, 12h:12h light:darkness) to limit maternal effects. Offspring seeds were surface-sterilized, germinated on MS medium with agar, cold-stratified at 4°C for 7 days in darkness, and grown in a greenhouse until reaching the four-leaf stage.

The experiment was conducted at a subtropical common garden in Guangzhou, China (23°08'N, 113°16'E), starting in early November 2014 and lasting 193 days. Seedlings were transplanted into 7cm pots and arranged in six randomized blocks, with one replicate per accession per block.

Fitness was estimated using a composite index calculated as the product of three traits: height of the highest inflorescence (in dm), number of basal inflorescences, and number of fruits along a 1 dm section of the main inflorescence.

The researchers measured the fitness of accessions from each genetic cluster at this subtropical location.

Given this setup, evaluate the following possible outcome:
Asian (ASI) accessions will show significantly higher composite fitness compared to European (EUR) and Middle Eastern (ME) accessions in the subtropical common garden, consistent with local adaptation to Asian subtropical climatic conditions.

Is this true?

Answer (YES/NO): NO